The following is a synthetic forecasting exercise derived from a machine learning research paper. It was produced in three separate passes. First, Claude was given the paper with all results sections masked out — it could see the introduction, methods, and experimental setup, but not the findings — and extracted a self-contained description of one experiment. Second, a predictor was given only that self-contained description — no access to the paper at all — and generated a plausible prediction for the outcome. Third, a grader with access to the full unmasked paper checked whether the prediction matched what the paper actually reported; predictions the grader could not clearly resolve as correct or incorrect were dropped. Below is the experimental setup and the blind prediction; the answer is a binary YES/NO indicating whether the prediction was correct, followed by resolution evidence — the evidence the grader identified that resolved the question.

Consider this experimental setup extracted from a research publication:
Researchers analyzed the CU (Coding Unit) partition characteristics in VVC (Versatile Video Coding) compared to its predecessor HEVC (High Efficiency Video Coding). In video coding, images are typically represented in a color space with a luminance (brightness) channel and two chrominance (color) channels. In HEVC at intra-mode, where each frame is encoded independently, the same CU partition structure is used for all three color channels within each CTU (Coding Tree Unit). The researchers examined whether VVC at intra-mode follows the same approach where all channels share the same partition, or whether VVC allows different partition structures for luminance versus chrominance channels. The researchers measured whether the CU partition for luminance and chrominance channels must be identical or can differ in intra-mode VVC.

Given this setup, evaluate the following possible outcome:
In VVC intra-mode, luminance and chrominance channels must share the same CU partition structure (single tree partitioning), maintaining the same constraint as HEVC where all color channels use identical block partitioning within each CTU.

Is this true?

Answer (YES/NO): NO